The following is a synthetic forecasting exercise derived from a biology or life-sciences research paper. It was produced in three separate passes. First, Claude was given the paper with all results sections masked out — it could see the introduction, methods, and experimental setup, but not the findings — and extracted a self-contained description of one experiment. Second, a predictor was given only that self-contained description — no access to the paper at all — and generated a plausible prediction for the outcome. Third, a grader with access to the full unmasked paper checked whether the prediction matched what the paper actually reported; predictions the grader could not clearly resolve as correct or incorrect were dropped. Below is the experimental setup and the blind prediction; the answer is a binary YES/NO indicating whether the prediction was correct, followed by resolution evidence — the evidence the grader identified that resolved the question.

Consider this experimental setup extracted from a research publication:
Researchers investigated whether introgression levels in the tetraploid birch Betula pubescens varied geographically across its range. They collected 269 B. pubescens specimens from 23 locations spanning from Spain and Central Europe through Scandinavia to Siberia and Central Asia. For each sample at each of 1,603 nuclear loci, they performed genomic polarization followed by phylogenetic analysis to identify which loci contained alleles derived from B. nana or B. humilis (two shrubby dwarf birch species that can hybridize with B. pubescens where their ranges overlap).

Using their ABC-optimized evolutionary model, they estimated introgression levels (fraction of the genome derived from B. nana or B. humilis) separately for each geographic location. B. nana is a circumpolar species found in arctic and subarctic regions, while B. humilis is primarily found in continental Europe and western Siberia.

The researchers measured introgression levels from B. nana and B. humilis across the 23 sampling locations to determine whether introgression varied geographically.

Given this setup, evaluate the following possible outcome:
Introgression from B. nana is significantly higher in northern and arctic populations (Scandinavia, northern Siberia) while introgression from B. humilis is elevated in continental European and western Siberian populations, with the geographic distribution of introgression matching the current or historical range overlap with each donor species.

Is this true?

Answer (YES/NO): NO